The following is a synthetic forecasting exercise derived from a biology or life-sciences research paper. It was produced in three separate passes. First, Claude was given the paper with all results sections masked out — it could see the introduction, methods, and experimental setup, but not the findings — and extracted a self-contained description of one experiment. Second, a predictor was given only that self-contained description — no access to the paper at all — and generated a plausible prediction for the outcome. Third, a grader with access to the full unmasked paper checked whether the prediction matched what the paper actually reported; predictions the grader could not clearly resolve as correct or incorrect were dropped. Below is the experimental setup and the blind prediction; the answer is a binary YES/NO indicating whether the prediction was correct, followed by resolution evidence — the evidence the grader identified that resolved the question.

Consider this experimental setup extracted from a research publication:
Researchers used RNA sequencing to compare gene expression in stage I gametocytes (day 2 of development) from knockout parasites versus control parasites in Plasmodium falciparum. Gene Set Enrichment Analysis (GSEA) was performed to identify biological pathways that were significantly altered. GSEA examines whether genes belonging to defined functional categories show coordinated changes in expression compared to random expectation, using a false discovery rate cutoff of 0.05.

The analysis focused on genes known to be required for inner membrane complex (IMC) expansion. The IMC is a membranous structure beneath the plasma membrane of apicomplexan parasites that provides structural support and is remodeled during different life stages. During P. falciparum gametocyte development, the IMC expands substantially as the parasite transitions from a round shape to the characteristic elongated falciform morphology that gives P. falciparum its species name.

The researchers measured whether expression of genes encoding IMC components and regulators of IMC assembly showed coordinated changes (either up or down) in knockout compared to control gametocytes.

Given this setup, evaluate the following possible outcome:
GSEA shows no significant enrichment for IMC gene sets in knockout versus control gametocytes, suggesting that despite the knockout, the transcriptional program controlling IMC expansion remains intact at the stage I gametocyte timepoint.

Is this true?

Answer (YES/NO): NO